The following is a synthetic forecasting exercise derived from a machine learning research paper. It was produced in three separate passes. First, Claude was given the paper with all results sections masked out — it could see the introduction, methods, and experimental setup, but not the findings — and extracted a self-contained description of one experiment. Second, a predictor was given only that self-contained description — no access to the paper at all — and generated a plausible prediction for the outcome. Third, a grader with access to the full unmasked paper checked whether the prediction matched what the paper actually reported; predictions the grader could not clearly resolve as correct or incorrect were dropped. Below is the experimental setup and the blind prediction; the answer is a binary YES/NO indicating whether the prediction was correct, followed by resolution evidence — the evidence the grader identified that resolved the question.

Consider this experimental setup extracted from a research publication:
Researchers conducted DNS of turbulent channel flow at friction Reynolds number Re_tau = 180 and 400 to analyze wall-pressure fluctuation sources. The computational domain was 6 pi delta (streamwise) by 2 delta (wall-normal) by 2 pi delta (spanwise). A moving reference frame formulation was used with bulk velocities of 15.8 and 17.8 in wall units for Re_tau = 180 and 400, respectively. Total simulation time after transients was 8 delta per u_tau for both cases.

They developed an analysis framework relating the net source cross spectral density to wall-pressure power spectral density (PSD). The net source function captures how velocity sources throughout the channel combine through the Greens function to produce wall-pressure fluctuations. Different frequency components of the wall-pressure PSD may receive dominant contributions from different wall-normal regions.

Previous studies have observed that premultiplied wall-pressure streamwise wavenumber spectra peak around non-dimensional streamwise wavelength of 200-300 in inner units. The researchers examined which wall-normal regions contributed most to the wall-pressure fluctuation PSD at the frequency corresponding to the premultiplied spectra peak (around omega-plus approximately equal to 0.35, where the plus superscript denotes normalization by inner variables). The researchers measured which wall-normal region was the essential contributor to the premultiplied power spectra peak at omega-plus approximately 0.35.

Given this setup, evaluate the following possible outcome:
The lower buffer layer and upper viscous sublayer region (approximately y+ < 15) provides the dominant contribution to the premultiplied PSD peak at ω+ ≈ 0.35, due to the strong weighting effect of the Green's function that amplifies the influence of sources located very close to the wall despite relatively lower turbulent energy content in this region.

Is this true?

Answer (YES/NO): NO